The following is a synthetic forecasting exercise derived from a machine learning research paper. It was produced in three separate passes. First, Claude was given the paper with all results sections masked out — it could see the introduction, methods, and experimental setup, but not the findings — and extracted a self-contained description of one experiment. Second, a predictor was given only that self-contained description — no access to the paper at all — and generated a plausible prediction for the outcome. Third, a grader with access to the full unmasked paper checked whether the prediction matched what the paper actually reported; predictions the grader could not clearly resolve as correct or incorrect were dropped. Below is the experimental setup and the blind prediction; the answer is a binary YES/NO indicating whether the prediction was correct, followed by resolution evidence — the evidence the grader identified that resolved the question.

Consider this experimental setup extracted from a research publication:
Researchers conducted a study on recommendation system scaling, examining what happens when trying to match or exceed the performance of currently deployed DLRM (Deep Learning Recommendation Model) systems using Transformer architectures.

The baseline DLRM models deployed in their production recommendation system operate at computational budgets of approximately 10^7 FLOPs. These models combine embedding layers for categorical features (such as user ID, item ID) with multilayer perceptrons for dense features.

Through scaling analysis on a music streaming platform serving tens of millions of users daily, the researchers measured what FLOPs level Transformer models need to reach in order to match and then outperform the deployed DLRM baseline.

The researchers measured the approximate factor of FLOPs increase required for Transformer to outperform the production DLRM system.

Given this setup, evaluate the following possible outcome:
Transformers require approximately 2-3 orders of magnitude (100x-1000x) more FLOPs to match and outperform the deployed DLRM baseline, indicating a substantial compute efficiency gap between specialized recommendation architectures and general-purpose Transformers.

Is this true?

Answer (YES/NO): YES